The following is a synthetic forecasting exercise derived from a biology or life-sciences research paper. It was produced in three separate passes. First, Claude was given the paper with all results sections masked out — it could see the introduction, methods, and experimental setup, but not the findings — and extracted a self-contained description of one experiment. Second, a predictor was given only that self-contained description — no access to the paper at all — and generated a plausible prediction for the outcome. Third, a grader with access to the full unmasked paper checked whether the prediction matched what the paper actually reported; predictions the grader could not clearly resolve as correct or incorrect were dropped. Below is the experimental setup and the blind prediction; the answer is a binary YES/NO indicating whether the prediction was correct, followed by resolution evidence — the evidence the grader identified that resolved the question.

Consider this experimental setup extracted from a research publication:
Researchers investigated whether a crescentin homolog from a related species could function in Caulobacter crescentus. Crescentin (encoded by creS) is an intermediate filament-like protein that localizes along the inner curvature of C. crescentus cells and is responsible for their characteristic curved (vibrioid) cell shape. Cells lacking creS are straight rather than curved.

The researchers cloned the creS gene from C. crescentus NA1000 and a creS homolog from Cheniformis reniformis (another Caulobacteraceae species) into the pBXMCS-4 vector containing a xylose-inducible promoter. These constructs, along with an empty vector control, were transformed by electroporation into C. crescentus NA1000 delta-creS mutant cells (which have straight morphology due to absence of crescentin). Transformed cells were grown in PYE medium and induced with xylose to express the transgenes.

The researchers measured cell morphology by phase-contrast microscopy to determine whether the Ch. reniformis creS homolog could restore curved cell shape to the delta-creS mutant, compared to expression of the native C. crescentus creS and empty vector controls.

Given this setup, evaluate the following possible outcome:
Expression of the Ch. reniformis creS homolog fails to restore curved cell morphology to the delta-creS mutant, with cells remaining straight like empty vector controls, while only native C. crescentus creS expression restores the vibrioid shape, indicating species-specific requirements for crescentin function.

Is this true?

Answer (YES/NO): NO